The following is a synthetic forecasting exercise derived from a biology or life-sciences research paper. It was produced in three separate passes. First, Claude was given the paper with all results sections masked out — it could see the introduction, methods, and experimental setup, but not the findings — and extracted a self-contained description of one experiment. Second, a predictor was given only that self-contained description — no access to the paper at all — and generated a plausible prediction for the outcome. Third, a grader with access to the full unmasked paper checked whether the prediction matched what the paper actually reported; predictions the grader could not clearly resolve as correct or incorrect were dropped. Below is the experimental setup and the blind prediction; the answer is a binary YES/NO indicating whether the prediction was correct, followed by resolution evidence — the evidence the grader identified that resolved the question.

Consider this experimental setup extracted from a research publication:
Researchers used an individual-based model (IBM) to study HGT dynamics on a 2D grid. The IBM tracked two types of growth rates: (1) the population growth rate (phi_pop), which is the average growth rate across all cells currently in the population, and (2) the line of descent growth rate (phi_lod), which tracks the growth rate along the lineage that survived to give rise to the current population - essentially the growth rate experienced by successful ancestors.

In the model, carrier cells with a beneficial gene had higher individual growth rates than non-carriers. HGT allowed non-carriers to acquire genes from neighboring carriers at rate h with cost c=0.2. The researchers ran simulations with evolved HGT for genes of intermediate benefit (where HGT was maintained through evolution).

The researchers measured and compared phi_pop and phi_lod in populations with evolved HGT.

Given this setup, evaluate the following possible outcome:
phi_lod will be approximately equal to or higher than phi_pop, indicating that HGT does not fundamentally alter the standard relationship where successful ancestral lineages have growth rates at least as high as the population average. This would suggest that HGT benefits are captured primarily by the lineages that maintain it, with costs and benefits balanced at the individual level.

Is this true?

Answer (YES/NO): YES